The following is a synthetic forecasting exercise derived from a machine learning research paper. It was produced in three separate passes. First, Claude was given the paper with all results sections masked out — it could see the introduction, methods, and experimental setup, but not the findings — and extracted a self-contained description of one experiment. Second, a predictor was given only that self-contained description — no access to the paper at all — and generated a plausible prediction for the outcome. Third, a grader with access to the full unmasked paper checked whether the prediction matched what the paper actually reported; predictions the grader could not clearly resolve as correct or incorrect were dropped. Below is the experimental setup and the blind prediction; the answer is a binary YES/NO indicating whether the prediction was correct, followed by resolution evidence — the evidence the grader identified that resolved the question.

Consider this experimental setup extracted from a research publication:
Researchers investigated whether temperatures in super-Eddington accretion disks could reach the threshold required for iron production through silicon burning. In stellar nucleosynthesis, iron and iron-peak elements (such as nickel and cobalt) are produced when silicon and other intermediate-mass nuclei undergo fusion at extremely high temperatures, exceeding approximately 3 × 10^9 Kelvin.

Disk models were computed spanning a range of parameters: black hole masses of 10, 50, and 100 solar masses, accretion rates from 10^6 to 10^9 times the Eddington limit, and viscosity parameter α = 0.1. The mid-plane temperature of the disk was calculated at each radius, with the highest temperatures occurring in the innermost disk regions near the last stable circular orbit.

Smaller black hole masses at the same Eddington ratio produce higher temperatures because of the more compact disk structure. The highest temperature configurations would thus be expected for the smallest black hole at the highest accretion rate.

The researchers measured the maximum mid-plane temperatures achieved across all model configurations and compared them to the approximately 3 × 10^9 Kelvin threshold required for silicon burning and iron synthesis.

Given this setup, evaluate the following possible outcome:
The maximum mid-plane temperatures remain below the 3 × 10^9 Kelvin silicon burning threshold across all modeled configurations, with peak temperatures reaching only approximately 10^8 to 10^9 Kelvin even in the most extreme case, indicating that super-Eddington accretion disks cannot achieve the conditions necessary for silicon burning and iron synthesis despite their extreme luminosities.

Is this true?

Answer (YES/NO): YES